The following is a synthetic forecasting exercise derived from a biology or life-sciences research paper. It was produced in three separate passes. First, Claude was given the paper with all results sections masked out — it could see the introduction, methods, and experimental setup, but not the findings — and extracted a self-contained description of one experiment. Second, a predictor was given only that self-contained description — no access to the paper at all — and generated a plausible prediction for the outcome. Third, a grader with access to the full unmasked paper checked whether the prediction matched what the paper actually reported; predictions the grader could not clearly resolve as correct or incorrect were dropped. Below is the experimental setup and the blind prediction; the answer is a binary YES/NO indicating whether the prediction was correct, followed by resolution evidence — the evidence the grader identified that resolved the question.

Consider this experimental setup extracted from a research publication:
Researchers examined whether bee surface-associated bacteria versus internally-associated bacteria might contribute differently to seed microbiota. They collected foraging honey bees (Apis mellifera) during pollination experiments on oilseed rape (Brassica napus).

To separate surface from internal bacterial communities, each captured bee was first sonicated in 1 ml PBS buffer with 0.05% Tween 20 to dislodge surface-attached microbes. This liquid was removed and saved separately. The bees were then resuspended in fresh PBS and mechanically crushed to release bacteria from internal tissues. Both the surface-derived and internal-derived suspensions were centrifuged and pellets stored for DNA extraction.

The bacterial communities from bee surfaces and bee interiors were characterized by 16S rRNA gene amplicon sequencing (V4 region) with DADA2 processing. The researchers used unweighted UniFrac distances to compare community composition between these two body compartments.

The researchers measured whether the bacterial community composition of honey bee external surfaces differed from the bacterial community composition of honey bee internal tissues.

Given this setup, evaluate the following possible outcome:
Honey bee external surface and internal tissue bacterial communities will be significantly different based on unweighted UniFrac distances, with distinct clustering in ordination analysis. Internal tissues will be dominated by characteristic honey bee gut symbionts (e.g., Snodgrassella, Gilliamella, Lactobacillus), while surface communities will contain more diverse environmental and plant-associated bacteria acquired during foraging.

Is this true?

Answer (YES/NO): NO